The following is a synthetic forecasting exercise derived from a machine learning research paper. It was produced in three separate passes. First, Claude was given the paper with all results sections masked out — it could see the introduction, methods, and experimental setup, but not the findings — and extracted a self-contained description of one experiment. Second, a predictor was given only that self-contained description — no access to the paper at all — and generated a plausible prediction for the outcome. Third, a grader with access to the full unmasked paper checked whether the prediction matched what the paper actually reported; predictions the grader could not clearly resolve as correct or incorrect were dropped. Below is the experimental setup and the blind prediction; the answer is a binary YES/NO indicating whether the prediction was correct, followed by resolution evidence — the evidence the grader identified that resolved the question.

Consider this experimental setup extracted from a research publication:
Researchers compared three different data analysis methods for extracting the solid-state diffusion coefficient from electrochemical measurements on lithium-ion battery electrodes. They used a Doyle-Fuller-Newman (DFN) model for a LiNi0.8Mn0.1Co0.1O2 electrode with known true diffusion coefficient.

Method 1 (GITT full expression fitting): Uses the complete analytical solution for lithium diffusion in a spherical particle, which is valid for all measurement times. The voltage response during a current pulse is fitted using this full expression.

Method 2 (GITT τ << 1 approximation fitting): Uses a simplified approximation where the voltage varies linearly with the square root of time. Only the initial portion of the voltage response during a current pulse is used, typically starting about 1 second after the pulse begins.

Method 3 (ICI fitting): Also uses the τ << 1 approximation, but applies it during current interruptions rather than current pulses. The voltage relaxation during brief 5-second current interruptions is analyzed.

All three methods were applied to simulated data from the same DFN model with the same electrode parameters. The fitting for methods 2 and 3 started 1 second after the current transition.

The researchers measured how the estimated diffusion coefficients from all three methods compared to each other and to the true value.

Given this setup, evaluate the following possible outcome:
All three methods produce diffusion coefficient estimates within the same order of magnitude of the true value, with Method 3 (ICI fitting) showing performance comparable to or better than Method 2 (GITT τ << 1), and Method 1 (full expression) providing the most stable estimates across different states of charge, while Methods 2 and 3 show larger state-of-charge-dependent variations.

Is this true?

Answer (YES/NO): NO